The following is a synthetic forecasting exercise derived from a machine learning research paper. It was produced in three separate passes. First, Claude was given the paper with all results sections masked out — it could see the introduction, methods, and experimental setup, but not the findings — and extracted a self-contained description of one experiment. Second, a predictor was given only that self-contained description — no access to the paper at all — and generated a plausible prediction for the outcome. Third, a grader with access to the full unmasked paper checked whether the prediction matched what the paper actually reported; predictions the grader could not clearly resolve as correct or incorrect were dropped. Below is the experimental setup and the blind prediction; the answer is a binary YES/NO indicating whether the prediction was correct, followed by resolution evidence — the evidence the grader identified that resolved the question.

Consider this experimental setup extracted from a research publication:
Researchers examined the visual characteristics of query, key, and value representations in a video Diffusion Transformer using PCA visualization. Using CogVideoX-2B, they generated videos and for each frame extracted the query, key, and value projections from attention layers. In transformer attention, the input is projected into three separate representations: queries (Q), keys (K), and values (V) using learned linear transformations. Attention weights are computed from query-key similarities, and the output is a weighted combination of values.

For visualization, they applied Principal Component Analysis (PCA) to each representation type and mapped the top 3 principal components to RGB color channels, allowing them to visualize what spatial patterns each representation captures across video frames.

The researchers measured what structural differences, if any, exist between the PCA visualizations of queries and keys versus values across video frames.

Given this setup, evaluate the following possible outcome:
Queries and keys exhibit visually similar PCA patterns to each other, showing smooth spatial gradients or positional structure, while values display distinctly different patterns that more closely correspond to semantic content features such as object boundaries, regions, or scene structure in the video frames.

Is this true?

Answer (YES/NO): NO